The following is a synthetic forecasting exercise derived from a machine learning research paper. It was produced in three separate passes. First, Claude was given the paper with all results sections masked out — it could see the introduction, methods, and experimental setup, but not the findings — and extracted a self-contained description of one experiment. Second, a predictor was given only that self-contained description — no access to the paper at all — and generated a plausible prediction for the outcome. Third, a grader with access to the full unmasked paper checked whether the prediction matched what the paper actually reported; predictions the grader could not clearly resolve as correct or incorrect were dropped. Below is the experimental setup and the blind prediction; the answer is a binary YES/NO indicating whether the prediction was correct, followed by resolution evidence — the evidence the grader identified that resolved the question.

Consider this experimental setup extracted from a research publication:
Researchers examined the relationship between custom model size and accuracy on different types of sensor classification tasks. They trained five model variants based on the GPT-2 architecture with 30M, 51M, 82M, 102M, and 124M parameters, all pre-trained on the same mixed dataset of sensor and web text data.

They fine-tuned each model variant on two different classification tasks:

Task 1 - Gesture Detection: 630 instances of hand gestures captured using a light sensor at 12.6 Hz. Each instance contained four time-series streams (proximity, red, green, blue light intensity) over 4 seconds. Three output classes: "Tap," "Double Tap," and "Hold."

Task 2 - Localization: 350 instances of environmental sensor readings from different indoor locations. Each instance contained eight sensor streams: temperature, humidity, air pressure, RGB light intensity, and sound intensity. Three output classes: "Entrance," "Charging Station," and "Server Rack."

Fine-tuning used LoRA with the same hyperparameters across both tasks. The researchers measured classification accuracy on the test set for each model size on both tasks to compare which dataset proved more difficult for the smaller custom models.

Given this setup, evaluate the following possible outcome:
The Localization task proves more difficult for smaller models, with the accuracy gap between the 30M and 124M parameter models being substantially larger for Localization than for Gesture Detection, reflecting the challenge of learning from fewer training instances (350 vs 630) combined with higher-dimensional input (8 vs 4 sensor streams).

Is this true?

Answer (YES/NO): NO